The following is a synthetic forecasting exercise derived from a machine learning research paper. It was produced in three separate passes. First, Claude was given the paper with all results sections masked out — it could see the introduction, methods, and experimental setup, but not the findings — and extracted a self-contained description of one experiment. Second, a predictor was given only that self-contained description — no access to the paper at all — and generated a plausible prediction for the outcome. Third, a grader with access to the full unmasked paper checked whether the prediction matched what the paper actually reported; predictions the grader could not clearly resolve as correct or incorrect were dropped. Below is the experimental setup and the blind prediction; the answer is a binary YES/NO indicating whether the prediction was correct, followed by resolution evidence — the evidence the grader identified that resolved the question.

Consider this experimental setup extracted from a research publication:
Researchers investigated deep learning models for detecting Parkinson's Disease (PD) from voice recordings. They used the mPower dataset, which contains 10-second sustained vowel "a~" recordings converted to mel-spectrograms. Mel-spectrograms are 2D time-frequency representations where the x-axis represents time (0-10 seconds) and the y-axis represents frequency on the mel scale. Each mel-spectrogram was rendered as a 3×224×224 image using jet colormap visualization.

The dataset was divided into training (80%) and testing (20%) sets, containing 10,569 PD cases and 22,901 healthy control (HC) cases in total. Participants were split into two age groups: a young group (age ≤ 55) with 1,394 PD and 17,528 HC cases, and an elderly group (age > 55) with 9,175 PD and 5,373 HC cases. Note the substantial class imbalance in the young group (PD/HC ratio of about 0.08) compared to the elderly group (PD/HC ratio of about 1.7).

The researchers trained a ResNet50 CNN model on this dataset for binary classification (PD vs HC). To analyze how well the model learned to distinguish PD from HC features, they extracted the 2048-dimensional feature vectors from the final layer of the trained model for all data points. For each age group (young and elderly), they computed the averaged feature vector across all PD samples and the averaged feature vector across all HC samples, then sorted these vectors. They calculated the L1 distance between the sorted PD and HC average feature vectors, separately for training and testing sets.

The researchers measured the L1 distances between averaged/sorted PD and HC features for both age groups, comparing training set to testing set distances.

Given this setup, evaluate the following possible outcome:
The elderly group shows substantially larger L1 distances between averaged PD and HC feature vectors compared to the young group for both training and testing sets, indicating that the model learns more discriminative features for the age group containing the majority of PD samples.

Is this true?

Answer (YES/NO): NO